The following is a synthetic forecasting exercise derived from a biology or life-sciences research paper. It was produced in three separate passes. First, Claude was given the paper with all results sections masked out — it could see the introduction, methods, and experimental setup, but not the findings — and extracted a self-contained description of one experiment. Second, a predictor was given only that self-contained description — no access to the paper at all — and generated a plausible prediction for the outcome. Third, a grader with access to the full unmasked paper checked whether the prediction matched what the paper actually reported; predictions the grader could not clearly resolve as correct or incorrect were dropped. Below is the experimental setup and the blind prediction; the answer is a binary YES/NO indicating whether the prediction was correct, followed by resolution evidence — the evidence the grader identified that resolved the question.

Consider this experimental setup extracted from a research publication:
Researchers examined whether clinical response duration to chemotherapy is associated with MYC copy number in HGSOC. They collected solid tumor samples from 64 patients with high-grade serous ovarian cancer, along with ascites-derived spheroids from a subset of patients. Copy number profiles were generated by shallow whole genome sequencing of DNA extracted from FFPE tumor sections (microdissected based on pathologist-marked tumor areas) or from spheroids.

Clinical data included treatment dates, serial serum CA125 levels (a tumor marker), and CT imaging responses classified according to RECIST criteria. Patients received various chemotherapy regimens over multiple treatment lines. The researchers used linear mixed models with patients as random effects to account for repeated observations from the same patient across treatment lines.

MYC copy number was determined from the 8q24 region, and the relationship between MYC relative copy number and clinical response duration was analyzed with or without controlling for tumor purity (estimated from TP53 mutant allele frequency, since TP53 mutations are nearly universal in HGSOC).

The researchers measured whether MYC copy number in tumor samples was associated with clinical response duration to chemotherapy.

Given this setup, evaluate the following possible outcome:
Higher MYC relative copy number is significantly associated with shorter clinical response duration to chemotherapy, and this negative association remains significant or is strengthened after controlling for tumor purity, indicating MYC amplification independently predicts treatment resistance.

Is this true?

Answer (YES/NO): NO